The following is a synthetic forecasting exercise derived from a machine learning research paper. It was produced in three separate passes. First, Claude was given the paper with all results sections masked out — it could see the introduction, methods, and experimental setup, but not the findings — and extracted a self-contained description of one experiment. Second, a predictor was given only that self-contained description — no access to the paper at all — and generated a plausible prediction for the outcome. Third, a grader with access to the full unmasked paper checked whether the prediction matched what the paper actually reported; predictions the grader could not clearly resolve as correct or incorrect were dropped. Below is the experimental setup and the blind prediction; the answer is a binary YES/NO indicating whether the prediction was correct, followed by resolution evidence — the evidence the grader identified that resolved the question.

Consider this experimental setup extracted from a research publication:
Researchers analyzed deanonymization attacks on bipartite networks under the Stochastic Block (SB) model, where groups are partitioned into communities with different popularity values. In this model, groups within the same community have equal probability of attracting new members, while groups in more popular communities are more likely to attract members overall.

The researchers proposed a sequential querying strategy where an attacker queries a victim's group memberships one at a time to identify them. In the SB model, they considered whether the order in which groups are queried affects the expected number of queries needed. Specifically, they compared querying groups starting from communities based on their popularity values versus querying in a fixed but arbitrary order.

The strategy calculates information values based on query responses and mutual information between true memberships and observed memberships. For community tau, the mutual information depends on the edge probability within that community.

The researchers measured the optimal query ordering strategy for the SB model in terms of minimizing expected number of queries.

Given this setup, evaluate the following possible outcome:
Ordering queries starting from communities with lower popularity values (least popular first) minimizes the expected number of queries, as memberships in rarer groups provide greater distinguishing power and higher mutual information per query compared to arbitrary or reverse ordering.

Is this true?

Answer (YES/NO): NO